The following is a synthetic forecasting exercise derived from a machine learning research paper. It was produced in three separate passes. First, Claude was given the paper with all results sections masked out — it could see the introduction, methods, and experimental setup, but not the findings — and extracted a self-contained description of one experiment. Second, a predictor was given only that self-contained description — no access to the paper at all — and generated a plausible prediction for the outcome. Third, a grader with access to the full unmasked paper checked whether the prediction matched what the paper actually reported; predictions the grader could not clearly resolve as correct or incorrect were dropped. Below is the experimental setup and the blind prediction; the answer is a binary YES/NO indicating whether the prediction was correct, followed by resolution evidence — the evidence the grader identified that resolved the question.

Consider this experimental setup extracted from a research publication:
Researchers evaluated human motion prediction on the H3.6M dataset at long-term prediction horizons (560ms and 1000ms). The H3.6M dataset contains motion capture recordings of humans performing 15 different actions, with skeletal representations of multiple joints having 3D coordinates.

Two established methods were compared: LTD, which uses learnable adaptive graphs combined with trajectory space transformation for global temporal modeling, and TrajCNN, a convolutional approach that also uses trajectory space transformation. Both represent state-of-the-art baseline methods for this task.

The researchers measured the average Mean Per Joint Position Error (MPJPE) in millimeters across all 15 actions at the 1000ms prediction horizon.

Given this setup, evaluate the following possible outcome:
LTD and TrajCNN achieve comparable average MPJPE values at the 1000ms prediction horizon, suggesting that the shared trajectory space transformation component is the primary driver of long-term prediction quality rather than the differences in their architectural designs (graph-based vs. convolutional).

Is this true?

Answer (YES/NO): NO